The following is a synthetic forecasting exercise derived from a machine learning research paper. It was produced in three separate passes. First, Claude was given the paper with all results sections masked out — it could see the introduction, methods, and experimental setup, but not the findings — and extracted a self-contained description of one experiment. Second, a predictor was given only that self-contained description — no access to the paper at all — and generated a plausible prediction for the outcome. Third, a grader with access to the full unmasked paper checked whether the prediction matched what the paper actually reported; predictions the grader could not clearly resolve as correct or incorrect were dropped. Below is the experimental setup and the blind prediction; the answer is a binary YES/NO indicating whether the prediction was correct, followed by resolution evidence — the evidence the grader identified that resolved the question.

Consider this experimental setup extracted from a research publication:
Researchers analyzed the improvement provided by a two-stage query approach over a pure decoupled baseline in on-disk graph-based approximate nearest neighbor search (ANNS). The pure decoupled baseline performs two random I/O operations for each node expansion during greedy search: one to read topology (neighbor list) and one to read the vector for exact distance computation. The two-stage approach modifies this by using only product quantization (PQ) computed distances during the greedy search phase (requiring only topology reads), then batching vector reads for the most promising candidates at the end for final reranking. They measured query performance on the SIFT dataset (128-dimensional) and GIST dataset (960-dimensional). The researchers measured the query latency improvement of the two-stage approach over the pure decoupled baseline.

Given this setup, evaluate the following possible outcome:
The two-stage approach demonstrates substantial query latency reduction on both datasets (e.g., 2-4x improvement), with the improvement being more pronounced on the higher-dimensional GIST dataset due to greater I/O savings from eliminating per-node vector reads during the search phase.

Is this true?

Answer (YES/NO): NO